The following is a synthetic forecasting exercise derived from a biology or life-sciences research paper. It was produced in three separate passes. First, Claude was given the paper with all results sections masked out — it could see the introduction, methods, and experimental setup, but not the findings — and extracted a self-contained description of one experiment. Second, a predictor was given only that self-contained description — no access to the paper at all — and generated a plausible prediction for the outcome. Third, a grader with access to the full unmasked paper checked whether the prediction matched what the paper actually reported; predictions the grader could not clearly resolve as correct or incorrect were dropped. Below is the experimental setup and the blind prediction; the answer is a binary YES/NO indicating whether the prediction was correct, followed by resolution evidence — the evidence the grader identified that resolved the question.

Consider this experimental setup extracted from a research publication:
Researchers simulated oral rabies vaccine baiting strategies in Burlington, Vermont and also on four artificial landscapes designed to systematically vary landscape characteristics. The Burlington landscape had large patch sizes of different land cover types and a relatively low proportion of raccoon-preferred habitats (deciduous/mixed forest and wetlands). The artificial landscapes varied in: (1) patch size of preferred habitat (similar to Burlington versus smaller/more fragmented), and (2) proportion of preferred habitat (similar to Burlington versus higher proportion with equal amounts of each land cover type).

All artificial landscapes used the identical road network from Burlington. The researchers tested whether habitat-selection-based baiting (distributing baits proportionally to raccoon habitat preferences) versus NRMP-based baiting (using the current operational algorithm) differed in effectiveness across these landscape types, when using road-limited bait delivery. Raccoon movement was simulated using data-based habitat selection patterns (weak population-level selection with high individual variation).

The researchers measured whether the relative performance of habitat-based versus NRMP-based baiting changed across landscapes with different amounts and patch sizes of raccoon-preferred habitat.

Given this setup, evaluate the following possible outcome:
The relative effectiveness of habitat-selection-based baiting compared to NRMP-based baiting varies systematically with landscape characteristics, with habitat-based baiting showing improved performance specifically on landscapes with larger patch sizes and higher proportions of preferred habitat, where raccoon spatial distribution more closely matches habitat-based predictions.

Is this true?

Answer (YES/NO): NO